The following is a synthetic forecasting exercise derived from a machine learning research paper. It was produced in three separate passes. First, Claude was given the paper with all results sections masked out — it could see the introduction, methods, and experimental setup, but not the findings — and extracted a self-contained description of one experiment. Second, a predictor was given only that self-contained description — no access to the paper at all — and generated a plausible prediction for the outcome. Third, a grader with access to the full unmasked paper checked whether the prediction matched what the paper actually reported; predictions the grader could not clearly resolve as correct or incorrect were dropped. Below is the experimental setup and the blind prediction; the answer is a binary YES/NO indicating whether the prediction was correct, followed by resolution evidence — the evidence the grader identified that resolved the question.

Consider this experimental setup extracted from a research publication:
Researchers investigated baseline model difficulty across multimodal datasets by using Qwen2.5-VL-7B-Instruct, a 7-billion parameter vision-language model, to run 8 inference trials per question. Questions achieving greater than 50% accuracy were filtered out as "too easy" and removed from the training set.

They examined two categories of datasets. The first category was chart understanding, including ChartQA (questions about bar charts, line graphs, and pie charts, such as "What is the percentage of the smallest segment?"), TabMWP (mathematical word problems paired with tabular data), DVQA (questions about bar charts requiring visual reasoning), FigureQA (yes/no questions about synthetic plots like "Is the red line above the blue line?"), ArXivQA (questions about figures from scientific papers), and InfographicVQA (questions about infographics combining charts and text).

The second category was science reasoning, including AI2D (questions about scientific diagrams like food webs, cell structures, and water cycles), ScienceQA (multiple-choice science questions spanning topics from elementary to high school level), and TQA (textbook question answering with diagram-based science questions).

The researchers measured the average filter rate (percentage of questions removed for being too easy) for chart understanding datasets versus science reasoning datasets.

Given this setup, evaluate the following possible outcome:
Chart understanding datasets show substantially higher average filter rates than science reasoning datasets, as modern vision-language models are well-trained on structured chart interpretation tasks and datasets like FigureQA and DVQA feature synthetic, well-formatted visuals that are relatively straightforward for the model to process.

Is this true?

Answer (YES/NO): NO